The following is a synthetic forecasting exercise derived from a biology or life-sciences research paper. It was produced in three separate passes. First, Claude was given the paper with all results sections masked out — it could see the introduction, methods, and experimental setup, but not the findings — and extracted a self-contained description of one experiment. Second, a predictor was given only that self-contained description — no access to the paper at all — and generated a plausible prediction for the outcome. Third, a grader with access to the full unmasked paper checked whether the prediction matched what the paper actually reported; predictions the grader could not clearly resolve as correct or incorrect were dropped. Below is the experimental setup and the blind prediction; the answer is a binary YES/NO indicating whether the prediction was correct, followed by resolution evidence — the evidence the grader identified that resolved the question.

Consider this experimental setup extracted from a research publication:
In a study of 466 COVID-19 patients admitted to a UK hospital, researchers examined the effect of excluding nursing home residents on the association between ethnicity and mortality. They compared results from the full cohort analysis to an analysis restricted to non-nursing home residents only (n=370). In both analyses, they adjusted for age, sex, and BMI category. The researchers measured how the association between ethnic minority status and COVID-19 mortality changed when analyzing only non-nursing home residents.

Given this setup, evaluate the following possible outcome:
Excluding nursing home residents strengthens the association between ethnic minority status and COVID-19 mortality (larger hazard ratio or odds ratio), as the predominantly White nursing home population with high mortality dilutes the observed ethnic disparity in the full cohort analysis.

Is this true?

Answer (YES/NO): NO